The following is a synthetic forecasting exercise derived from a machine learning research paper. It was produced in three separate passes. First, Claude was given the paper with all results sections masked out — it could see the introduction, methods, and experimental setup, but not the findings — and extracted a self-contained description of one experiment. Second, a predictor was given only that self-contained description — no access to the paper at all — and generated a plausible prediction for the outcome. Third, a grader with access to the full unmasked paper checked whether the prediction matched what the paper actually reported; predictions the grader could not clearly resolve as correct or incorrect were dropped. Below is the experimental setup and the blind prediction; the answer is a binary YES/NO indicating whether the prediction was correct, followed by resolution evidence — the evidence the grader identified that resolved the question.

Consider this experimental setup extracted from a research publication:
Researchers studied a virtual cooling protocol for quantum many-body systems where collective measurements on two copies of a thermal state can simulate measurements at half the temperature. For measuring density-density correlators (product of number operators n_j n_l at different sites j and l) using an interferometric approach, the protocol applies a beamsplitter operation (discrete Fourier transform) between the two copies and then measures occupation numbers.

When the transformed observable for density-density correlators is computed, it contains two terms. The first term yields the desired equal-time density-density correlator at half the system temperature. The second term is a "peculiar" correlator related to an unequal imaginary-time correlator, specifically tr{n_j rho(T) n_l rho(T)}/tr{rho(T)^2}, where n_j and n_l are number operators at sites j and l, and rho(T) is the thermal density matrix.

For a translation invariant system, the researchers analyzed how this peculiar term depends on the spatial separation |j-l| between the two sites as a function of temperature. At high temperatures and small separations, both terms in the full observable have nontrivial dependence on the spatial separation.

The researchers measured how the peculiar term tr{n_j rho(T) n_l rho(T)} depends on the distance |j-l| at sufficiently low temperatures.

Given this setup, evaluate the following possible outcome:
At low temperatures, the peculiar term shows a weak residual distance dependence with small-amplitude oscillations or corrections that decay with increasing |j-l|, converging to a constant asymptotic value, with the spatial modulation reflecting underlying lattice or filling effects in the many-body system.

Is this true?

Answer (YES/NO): NO